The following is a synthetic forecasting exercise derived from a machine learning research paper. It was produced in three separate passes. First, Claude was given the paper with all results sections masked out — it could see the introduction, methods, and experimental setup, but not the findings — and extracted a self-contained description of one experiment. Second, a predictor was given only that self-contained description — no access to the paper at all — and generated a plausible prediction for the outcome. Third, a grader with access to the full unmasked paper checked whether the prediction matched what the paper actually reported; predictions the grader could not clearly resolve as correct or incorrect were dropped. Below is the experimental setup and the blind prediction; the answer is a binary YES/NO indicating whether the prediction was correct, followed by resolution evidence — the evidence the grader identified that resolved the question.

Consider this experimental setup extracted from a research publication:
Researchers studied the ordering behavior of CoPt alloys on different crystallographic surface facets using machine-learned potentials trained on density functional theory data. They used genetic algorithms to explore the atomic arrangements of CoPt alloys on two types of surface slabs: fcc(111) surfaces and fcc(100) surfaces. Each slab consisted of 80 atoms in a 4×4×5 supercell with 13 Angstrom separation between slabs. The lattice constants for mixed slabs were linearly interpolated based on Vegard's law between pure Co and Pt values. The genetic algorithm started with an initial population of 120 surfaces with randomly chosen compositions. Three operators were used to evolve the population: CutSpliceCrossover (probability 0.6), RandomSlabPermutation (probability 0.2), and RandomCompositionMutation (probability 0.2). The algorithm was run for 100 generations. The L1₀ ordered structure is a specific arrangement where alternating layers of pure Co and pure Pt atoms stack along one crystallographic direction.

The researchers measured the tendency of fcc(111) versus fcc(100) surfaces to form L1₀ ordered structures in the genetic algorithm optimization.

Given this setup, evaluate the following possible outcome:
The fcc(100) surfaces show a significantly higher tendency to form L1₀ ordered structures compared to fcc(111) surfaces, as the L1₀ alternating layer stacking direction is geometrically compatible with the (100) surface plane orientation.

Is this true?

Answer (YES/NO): YES